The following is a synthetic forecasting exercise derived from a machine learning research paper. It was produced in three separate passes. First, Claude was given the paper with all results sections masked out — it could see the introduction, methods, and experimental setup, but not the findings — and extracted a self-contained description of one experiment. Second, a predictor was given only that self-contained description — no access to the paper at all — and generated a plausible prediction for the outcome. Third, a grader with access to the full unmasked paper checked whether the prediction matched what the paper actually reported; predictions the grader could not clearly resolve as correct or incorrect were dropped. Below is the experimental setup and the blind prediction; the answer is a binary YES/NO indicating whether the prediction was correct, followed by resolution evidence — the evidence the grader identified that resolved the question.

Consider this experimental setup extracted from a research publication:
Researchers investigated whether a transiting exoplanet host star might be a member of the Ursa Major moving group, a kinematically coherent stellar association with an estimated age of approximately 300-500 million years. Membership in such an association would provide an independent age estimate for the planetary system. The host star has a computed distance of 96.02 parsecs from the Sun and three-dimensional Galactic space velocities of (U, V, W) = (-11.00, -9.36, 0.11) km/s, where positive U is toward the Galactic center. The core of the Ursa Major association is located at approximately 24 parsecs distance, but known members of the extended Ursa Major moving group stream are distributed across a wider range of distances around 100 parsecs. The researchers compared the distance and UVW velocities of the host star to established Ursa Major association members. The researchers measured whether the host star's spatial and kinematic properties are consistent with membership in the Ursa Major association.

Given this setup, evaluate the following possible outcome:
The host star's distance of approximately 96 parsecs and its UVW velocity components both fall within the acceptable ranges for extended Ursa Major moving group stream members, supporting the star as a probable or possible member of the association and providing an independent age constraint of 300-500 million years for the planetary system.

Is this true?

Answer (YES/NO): NO